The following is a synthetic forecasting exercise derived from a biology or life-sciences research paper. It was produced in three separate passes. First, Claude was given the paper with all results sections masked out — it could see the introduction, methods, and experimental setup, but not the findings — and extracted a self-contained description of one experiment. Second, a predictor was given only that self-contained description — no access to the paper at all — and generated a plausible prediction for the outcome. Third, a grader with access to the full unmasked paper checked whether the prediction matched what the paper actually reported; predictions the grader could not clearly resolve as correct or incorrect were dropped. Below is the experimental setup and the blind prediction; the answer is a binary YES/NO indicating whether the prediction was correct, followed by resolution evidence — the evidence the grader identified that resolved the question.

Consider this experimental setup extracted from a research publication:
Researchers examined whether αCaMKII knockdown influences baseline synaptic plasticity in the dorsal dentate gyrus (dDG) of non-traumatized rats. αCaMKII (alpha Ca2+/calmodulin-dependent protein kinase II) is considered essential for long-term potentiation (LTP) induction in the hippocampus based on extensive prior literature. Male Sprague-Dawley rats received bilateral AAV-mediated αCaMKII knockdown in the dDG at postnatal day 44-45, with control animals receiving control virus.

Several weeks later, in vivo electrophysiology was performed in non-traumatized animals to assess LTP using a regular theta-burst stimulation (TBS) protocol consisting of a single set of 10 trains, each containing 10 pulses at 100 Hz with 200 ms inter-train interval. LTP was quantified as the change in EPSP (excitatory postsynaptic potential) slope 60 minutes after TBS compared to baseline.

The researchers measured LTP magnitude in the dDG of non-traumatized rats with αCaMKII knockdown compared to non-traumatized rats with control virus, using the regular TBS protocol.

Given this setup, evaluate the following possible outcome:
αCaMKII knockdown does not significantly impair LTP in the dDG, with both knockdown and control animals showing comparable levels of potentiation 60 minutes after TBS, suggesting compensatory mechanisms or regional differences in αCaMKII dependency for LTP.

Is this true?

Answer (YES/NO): NO